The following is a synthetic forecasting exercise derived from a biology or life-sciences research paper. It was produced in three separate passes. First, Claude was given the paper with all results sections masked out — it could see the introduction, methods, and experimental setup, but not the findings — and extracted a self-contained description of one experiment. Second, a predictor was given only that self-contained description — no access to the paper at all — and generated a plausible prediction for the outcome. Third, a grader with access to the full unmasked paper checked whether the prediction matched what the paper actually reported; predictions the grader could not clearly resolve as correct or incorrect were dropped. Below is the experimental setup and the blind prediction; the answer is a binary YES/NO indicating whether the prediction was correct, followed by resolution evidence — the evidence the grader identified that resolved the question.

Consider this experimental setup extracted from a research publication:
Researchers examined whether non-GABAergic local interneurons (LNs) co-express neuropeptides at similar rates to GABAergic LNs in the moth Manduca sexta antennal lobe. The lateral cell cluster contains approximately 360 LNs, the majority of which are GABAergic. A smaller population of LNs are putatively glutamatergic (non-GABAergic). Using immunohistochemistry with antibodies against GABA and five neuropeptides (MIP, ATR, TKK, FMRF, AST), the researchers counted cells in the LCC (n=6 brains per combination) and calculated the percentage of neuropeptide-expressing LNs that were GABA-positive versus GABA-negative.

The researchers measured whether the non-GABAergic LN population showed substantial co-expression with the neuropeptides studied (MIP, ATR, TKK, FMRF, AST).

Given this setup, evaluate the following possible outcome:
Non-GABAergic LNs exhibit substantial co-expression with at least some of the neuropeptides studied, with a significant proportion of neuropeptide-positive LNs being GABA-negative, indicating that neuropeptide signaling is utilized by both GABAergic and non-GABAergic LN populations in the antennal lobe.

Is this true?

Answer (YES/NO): NO